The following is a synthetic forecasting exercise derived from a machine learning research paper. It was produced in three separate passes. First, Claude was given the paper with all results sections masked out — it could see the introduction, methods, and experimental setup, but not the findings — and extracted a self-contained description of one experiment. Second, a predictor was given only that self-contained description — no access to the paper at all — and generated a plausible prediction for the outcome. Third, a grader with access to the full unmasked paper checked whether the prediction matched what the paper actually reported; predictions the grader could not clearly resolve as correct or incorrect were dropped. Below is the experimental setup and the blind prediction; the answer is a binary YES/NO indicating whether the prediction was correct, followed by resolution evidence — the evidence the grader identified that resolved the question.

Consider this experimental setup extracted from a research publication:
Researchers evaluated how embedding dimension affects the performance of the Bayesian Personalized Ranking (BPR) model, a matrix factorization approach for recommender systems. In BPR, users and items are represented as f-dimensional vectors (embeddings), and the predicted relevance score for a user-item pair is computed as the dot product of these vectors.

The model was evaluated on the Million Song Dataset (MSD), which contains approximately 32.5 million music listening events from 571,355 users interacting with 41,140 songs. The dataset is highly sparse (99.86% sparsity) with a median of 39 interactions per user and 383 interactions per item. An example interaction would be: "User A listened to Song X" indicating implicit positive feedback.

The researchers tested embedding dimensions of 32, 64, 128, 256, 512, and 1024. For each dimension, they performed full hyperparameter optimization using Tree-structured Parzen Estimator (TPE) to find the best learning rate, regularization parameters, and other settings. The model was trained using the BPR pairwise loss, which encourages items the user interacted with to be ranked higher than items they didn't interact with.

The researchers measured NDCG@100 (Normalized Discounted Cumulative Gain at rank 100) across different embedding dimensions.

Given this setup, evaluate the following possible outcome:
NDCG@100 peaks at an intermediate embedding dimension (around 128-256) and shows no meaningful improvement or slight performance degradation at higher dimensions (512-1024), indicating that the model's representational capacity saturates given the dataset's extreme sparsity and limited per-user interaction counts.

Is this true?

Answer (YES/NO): NO